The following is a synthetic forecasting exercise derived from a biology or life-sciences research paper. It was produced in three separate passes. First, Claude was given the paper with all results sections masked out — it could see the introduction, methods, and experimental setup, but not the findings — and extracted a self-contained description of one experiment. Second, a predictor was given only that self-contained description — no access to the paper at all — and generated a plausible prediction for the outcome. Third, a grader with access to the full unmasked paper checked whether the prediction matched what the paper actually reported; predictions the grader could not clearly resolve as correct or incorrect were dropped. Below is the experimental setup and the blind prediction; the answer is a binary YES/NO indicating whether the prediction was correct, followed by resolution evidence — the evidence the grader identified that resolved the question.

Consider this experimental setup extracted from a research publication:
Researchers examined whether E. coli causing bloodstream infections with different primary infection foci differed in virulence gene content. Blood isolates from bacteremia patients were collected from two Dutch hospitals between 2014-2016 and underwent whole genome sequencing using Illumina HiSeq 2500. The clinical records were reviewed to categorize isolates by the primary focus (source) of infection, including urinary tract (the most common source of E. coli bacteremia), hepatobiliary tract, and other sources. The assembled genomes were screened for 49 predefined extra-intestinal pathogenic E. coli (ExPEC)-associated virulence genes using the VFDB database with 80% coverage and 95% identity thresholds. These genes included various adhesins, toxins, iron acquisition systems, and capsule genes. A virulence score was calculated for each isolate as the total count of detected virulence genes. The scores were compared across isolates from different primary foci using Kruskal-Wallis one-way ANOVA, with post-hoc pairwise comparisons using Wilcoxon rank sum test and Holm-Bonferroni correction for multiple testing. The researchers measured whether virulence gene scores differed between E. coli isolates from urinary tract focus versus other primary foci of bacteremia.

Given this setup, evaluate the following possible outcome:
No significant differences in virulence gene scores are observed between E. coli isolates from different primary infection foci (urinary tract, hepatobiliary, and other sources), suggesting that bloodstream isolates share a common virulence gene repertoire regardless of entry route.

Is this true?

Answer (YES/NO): NO